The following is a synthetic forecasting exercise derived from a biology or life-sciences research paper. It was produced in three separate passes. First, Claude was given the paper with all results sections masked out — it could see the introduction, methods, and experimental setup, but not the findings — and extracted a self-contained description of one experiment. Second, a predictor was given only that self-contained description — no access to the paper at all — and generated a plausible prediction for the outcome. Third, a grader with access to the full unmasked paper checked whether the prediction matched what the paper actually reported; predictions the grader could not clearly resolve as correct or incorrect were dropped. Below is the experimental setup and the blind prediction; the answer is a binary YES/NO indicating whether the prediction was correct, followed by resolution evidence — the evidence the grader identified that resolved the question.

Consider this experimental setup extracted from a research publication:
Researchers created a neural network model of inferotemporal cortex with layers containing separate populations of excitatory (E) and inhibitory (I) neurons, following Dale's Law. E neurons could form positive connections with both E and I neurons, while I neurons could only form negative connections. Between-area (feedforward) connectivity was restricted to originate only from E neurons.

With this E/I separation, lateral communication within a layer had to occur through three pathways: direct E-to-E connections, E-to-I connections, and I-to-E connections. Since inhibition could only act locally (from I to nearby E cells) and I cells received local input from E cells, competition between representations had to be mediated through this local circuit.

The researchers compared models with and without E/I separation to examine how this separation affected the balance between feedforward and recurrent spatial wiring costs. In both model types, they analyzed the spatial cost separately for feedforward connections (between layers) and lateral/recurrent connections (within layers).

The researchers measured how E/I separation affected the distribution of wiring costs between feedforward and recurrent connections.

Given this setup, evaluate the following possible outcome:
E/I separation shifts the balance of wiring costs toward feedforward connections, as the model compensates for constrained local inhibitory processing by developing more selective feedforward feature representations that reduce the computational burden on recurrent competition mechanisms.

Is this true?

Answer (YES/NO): NO